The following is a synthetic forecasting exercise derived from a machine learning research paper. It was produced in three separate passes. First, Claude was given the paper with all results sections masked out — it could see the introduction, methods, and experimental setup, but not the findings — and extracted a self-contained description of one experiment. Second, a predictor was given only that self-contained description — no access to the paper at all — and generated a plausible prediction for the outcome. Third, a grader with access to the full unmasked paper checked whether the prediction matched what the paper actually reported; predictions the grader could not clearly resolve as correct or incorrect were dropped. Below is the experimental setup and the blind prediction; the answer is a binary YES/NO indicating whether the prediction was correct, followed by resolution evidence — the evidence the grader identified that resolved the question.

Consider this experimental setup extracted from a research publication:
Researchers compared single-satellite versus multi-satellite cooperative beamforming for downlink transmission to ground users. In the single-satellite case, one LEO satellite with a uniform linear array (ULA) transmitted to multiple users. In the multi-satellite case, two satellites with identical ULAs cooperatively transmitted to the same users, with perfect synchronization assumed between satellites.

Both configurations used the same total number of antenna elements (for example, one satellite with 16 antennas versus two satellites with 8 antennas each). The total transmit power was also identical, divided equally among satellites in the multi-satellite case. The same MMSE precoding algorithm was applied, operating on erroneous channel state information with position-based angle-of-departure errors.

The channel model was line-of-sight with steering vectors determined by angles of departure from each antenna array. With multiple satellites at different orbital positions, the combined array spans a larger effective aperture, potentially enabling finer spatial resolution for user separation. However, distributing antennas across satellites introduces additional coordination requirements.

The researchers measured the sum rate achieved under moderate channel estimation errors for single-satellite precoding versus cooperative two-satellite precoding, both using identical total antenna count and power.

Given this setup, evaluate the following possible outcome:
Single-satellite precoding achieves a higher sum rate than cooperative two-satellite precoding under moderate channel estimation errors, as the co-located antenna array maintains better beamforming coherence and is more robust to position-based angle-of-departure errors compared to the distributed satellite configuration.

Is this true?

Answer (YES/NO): NO